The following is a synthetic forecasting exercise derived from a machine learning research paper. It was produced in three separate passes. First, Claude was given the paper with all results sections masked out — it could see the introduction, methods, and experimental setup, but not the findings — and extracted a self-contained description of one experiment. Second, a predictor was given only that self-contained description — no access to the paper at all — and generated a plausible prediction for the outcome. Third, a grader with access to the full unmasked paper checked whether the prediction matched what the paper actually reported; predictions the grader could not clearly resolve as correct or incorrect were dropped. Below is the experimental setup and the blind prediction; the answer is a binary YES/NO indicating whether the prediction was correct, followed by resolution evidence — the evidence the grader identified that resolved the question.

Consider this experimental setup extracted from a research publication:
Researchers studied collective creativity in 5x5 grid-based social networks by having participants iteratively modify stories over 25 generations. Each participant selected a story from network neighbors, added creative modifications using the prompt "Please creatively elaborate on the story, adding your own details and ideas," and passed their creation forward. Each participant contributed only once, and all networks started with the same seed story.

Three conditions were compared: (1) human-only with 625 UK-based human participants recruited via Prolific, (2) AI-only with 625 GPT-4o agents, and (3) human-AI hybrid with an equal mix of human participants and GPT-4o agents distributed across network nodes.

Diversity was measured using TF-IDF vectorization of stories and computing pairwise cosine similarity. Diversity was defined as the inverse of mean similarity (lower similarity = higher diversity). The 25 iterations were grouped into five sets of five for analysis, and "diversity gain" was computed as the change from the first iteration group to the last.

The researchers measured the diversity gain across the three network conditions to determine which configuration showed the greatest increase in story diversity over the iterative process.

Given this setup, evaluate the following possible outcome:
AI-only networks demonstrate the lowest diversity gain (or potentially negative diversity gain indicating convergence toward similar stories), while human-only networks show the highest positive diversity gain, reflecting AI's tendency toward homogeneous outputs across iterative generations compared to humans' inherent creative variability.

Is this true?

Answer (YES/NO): NO